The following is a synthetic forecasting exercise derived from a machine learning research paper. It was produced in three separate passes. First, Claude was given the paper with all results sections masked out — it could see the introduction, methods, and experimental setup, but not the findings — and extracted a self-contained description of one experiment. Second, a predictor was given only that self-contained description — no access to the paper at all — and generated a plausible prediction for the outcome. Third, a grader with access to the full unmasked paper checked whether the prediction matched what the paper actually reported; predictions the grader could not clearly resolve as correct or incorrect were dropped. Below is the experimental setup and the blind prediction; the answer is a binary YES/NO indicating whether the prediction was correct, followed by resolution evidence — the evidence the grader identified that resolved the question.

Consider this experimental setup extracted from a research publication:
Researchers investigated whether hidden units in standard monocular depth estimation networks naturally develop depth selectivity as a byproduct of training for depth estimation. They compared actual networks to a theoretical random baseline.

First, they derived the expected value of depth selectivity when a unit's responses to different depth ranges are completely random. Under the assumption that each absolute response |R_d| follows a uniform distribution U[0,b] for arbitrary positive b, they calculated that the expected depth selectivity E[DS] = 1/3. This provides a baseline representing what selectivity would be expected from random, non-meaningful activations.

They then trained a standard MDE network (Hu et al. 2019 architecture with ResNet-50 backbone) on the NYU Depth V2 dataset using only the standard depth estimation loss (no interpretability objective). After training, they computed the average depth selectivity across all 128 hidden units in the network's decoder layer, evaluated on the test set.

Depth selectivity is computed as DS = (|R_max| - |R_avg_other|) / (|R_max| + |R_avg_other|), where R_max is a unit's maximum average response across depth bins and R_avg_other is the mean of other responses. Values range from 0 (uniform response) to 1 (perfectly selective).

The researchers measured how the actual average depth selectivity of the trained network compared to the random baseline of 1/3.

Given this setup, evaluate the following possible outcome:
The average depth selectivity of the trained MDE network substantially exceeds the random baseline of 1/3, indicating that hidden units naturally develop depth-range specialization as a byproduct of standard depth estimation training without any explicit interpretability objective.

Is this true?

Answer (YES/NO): YES